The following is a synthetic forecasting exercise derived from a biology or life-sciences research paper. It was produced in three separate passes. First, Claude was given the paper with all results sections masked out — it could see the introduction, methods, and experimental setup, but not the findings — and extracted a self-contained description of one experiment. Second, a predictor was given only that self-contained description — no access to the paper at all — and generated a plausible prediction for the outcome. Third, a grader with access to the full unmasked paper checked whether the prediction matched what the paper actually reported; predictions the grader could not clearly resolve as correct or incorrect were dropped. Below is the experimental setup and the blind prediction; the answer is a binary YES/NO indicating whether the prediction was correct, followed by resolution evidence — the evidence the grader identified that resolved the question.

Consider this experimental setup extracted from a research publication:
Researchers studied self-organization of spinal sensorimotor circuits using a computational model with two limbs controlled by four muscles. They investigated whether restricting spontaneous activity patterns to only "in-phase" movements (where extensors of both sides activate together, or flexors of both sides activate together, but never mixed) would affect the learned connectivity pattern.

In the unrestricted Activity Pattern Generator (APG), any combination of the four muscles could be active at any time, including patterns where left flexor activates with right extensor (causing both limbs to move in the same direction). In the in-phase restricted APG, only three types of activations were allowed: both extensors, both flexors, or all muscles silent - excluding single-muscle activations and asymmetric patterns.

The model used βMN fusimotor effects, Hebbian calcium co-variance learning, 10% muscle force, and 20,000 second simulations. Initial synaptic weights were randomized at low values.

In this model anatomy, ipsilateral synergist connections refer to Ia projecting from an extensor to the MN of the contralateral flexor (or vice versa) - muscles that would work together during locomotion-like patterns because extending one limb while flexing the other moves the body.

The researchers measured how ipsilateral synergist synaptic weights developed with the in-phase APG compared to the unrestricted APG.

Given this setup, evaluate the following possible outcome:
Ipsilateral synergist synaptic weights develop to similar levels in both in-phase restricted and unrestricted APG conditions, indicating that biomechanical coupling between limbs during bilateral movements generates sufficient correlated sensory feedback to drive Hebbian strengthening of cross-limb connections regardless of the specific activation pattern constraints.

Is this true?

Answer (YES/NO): NO